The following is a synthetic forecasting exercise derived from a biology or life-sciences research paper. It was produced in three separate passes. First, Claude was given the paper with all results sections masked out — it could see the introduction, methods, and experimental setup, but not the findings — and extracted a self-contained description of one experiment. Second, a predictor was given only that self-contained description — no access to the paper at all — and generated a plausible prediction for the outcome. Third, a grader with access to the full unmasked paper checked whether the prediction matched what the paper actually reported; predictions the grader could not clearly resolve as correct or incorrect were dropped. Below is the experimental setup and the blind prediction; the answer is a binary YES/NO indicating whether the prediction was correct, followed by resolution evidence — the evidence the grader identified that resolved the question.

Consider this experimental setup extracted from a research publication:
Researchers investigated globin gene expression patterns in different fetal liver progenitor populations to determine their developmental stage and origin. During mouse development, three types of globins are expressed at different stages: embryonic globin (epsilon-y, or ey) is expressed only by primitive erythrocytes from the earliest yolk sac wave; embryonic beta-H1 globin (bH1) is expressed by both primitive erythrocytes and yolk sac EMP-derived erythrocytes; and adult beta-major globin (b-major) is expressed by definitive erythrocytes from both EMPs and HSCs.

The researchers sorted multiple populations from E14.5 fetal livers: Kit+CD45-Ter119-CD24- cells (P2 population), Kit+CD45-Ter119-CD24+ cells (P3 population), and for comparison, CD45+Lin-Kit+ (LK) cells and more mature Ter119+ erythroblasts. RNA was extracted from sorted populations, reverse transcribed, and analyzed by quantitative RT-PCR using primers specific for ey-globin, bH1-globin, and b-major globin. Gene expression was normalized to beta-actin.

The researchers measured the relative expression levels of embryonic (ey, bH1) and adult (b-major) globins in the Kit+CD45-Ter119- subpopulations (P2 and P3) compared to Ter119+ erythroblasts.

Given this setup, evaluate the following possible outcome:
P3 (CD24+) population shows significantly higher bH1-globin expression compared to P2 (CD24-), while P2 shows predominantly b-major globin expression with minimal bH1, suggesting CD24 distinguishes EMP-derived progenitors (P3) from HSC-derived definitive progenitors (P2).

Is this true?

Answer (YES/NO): NO